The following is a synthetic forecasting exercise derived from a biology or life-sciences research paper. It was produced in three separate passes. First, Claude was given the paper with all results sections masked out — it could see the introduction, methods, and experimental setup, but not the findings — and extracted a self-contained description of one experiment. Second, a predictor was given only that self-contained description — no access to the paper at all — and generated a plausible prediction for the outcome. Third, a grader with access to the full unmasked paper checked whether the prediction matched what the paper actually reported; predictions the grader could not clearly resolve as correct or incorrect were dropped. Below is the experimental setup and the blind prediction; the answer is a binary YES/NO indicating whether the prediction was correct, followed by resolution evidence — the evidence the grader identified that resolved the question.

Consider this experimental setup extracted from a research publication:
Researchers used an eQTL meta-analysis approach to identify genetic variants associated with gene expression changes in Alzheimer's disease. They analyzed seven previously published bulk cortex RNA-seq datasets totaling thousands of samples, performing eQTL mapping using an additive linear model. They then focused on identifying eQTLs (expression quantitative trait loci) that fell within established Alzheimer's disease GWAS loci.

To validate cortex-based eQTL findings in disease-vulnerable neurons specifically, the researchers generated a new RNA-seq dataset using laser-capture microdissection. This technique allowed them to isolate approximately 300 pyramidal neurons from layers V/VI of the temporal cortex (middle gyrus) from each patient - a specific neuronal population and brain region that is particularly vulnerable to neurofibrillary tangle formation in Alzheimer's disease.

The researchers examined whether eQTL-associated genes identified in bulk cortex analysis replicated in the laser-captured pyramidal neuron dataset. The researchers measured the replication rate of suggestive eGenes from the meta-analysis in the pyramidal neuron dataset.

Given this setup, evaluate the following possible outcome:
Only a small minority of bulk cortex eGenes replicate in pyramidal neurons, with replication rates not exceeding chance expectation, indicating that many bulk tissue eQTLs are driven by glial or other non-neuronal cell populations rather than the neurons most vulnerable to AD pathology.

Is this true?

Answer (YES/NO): NO